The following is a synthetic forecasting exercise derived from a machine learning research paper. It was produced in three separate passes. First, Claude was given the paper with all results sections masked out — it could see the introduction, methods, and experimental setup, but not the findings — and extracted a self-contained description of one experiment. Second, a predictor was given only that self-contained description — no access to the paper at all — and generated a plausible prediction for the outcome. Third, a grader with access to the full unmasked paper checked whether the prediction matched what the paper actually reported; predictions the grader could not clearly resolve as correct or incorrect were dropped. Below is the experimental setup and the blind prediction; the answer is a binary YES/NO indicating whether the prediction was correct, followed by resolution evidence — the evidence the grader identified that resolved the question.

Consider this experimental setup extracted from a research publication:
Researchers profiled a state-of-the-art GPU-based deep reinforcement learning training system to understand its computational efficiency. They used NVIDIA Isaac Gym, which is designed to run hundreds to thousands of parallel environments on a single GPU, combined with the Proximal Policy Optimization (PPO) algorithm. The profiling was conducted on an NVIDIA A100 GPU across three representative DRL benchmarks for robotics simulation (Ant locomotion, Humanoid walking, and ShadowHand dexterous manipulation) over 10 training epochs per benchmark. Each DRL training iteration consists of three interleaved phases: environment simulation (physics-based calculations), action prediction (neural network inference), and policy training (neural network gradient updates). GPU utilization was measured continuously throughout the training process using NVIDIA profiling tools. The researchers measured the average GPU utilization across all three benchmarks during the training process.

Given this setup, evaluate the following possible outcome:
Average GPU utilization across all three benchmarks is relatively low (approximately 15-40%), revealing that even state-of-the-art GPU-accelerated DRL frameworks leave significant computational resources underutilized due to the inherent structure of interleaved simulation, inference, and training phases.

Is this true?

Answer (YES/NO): YES